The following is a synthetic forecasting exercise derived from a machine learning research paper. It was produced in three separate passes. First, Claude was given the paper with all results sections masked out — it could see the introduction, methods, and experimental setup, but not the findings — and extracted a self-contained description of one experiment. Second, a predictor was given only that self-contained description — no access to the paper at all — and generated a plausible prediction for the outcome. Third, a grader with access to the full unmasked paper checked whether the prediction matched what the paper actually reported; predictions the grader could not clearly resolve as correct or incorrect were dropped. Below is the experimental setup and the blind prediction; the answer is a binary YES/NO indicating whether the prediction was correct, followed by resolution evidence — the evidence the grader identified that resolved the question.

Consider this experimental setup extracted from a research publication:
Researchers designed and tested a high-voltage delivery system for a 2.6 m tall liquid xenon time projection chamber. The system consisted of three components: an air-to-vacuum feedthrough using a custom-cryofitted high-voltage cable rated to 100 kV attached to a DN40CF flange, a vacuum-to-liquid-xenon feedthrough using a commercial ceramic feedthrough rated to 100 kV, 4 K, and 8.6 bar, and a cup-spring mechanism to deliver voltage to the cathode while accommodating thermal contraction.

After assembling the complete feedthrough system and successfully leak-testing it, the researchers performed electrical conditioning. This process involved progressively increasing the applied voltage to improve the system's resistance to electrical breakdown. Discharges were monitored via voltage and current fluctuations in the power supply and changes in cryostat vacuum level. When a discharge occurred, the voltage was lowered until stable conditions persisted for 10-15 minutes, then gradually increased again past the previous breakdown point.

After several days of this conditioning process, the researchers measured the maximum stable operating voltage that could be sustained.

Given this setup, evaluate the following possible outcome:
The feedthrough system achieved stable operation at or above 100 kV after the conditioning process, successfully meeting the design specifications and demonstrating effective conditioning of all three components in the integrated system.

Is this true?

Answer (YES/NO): NO